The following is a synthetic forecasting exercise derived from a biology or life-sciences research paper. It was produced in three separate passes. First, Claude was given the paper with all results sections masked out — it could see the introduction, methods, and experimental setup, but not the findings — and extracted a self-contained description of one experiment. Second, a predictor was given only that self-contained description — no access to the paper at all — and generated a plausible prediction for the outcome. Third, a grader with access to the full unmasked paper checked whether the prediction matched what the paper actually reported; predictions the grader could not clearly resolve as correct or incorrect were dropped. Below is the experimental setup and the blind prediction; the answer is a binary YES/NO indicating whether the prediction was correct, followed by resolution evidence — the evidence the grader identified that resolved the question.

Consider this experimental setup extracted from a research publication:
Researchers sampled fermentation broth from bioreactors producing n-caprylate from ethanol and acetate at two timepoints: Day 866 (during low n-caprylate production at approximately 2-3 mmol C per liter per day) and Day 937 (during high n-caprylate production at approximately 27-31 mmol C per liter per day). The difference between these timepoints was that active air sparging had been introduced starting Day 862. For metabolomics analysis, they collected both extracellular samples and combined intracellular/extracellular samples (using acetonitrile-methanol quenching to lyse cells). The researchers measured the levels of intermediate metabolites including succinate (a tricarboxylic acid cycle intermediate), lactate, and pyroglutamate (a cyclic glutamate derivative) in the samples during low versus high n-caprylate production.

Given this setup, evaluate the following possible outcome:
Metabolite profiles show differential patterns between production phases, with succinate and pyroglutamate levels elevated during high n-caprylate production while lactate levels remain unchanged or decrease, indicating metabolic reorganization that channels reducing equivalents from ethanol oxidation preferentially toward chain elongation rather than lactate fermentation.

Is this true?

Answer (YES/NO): NO